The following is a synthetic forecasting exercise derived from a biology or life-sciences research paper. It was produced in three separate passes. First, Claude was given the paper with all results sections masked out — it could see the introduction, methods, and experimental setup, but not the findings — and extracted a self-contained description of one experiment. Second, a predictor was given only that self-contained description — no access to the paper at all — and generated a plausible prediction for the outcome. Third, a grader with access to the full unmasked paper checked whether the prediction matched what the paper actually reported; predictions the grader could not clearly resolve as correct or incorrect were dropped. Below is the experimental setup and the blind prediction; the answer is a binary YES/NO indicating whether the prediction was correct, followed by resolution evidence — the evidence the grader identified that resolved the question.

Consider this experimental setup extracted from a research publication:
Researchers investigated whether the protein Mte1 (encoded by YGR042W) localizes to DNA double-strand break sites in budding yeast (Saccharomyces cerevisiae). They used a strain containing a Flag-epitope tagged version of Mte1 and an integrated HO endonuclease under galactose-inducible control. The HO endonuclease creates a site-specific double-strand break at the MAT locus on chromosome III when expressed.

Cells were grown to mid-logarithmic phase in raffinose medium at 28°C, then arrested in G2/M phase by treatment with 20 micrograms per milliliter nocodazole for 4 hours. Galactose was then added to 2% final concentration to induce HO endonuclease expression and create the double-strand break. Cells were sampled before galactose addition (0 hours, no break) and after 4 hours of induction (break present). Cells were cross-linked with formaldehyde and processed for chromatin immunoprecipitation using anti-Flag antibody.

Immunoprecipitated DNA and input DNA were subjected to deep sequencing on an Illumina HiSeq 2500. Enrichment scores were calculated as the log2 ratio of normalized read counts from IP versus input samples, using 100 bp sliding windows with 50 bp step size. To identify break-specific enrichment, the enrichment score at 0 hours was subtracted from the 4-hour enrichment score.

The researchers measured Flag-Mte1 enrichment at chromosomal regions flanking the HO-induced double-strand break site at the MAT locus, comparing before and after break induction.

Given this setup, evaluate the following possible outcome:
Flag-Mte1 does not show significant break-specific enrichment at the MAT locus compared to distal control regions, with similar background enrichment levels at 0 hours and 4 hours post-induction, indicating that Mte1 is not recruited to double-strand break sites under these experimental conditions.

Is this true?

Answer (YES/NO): NO